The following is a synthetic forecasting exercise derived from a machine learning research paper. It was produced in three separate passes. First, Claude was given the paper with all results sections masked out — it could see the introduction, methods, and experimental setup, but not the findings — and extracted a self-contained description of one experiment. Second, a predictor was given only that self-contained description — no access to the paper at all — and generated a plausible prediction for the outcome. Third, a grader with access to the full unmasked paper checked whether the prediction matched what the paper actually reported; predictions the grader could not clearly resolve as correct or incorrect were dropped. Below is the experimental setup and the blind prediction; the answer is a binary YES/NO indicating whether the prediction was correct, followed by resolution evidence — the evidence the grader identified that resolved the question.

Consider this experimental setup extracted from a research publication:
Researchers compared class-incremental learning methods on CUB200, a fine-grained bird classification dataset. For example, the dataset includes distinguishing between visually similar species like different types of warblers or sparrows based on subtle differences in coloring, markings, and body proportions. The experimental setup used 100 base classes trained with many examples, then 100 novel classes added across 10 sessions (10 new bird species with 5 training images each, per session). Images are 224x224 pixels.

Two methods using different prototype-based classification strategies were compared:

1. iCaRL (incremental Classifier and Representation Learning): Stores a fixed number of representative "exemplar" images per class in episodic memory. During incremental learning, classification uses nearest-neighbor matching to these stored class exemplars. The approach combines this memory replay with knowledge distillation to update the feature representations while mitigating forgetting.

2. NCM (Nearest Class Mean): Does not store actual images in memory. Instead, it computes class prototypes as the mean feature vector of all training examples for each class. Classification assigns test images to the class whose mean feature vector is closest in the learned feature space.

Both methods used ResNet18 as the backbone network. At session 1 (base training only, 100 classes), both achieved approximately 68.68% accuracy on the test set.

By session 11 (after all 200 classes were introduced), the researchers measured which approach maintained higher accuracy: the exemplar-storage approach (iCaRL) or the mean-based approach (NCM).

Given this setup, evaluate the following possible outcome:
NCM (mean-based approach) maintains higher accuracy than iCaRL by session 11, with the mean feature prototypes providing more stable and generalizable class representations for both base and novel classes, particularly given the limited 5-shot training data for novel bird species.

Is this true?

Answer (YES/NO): NO